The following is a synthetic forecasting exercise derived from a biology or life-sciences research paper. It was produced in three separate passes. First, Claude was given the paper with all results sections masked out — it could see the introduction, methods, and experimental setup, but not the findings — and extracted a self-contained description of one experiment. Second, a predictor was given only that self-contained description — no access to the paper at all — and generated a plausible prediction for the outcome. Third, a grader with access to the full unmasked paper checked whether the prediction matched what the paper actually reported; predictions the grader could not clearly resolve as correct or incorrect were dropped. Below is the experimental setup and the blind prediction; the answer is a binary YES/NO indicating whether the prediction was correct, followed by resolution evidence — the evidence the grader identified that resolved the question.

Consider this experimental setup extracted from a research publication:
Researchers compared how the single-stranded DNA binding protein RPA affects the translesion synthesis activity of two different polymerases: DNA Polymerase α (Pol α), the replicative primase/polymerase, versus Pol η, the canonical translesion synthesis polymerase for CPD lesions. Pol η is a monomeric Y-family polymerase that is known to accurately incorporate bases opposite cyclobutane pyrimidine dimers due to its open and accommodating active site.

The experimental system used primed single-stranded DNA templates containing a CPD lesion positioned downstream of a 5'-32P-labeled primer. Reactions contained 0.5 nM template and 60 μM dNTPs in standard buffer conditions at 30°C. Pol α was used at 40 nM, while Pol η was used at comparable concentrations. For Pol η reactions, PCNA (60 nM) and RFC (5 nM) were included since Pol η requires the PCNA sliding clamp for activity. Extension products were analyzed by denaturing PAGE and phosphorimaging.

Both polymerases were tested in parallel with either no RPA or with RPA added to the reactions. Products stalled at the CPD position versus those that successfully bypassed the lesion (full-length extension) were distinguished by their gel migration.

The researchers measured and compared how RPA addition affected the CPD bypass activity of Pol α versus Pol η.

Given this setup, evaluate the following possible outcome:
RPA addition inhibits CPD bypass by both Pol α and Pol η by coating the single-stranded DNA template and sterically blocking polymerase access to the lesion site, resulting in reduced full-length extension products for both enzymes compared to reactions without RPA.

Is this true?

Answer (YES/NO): NO